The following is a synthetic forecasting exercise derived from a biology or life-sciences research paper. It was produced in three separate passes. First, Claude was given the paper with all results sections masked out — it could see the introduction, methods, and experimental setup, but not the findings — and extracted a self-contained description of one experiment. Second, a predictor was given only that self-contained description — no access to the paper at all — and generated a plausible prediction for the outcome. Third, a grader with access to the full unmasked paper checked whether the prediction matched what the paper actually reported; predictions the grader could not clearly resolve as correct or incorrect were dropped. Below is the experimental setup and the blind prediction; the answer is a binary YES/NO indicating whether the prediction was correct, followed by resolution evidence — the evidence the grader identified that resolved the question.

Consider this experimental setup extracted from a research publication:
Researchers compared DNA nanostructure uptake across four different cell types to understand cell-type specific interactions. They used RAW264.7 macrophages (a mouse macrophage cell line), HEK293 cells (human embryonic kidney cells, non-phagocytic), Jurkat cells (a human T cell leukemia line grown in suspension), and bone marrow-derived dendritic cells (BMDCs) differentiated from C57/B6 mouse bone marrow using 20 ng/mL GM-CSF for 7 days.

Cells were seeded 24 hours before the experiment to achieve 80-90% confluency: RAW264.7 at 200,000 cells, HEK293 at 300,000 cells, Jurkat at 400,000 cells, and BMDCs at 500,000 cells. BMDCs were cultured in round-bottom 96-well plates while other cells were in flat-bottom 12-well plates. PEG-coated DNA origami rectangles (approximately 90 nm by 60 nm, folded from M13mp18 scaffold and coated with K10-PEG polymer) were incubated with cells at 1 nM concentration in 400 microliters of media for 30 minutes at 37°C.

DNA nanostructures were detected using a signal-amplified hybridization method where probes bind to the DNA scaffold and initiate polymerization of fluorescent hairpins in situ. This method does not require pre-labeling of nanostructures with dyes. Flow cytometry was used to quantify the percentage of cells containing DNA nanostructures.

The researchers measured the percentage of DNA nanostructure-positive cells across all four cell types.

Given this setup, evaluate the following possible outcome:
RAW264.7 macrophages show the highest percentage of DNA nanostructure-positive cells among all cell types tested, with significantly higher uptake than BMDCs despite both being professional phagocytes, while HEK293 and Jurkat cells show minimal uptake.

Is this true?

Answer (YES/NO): YES